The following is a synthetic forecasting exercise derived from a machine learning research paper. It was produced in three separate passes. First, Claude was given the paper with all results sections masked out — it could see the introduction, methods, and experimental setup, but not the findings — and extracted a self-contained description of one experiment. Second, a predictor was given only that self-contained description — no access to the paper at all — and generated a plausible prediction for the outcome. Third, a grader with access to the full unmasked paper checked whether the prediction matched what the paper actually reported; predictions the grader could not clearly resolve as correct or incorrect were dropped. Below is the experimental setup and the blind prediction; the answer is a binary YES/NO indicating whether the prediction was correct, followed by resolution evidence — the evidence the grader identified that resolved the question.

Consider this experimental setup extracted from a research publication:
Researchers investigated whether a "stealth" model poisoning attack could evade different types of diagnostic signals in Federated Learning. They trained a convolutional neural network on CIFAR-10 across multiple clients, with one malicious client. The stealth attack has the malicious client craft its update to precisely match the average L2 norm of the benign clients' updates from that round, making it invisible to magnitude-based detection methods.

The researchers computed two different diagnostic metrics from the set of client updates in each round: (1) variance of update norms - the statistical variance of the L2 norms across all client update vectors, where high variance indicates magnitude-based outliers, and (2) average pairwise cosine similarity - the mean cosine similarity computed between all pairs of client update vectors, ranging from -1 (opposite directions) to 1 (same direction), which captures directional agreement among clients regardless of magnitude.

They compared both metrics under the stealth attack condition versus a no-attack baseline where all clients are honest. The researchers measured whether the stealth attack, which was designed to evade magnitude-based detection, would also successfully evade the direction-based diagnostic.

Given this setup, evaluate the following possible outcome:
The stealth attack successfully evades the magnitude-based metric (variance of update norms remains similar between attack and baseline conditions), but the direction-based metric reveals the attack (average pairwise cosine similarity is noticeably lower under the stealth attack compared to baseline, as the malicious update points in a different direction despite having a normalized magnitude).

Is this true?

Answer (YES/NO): YES